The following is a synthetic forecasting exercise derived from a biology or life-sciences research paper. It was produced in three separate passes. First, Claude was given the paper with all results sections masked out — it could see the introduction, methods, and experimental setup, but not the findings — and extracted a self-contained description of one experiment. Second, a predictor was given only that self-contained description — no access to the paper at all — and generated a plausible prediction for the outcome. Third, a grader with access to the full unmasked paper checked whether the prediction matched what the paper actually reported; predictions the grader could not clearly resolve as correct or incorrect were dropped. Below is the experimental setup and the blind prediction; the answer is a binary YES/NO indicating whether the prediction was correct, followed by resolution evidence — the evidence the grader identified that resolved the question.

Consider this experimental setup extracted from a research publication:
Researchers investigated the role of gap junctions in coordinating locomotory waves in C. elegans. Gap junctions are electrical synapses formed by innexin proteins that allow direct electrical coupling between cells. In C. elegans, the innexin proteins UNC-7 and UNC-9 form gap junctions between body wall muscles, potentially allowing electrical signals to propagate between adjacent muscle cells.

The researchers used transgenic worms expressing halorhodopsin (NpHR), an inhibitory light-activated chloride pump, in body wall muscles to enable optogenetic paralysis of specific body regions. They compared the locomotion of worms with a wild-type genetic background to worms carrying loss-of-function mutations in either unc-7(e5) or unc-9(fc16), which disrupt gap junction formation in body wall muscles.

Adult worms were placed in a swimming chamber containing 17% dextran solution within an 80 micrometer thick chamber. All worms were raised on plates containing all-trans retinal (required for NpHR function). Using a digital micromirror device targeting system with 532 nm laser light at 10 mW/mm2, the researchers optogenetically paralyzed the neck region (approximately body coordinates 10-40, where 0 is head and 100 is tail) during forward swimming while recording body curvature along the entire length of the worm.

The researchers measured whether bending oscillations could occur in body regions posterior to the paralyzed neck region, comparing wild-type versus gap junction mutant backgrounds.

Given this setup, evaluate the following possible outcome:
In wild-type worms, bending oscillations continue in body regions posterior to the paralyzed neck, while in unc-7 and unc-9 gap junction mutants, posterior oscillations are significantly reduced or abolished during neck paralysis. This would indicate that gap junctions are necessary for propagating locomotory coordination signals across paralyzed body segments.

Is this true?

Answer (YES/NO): NO